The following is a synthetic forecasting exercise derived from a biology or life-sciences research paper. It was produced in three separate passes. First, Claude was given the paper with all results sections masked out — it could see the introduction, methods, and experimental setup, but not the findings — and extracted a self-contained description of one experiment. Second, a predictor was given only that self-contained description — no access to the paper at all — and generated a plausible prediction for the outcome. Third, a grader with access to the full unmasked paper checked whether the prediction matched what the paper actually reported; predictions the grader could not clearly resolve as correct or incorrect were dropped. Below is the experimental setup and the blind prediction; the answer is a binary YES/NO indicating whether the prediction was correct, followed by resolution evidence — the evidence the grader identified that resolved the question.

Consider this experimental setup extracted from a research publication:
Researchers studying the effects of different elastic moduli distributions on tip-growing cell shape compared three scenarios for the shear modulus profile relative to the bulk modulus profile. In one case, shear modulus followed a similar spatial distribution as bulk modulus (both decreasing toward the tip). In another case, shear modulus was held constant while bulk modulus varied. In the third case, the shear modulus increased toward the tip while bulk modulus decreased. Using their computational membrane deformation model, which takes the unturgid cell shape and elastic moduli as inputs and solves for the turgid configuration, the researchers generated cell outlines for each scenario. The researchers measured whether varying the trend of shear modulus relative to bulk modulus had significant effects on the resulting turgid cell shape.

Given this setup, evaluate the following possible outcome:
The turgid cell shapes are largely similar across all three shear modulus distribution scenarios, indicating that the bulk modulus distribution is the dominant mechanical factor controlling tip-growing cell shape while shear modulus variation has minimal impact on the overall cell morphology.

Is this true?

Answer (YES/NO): YES